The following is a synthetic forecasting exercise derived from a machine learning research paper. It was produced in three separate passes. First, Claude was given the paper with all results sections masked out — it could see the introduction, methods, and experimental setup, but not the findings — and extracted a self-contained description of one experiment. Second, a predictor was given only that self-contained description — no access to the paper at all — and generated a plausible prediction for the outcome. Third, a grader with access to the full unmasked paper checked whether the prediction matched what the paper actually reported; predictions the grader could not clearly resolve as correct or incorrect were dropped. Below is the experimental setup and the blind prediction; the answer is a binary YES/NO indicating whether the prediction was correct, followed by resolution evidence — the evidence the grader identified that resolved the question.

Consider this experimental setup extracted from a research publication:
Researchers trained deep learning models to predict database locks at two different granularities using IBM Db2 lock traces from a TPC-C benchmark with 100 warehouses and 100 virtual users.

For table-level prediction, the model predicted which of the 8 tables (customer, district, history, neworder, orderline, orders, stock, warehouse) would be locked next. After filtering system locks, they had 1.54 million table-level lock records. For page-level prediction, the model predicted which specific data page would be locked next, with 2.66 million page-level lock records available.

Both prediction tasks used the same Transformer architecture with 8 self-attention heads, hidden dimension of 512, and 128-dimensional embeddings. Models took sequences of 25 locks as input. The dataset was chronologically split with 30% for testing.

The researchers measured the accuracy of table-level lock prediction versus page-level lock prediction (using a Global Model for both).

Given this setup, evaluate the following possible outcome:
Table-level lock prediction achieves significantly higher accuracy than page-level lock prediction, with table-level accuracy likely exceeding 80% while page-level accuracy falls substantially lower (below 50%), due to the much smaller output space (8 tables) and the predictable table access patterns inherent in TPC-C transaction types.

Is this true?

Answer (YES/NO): NO